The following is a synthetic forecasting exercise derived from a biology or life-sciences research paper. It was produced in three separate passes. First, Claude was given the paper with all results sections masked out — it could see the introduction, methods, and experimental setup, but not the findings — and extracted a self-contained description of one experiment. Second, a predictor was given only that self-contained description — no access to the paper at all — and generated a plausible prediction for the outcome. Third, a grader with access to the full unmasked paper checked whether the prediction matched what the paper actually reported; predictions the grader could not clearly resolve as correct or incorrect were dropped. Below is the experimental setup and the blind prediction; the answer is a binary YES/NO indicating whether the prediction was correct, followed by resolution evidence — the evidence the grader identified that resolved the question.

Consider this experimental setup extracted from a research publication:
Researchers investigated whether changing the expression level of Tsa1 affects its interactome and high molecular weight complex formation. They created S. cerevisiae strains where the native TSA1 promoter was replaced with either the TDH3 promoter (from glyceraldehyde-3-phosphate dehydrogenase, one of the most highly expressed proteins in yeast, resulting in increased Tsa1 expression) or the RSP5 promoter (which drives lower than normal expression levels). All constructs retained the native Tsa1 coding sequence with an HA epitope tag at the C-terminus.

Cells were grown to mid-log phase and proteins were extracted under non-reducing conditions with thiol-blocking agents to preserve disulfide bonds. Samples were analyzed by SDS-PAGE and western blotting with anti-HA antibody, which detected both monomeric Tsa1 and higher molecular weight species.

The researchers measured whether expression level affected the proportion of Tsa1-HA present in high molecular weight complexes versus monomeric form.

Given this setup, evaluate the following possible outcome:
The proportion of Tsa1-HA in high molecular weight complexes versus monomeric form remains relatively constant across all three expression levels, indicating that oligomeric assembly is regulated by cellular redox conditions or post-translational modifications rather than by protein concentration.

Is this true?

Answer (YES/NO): NO